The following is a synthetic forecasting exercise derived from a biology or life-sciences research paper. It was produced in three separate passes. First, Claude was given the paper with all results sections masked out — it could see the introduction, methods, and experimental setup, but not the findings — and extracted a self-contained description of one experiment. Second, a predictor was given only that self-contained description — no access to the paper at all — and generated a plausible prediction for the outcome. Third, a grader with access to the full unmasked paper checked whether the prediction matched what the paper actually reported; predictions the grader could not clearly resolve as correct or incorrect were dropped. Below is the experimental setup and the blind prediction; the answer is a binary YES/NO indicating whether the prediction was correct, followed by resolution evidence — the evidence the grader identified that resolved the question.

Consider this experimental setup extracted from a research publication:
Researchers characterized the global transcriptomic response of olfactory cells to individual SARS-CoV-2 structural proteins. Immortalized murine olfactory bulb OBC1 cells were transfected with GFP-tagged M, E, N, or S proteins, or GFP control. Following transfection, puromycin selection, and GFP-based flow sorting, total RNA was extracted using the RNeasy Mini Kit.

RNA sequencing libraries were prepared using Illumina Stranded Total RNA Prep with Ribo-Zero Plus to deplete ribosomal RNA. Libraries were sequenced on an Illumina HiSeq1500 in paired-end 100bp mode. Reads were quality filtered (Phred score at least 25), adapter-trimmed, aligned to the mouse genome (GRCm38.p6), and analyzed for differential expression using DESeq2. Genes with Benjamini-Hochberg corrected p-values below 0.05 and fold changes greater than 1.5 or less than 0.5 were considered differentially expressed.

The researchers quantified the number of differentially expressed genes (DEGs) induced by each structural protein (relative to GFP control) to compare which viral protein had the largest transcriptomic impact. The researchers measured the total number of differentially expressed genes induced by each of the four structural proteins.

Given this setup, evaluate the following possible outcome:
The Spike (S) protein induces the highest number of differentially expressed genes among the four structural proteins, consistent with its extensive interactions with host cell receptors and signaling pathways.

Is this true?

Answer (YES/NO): NO